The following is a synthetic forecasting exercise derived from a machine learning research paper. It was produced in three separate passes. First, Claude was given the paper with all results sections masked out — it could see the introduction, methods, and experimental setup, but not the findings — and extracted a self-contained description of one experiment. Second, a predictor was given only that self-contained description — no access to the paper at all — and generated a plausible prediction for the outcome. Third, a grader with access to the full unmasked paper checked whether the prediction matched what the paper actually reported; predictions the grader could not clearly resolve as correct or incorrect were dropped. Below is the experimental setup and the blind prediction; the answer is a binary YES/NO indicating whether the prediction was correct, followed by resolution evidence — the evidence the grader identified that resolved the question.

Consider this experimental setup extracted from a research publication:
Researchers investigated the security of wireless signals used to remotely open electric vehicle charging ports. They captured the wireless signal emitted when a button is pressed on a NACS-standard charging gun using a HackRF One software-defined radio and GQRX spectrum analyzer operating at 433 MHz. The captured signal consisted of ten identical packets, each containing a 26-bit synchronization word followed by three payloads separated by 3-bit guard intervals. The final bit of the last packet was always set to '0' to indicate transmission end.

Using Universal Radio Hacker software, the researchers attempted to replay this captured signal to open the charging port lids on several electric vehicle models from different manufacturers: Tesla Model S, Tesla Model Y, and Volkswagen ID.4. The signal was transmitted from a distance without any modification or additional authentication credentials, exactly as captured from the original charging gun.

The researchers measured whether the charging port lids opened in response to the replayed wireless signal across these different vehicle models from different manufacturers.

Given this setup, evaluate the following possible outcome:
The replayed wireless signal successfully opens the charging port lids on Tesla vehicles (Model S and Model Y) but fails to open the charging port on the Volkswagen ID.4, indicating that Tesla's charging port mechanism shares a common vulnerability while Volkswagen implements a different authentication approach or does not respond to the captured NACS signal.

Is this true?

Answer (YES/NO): NO